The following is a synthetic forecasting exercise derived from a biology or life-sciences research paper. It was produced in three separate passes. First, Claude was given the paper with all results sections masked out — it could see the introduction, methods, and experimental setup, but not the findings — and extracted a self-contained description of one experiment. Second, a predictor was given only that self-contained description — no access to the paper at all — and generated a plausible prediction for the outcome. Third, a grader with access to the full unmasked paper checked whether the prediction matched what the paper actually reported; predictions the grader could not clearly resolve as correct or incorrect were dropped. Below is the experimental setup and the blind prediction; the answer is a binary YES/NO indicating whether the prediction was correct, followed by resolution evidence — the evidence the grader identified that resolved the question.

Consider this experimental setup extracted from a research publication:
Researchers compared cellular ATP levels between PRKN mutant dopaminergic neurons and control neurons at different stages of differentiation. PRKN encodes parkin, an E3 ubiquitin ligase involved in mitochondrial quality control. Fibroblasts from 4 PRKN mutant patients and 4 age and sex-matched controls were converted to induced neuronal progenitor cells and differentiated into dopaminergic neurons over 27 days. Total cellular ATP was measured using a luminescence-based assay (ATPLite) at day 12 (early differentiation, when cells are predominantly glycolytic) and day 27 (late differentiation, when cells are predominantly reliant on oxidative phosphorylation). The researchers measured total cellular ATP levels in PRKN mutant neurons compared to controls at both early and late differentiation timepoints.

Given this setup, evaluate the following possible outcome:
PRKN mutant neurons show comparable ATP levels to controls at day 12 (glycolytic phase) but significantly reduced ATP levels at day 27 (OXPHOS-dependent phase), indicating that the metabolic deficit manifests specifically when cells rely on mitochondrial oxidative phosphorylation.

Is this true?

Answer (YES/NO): YES